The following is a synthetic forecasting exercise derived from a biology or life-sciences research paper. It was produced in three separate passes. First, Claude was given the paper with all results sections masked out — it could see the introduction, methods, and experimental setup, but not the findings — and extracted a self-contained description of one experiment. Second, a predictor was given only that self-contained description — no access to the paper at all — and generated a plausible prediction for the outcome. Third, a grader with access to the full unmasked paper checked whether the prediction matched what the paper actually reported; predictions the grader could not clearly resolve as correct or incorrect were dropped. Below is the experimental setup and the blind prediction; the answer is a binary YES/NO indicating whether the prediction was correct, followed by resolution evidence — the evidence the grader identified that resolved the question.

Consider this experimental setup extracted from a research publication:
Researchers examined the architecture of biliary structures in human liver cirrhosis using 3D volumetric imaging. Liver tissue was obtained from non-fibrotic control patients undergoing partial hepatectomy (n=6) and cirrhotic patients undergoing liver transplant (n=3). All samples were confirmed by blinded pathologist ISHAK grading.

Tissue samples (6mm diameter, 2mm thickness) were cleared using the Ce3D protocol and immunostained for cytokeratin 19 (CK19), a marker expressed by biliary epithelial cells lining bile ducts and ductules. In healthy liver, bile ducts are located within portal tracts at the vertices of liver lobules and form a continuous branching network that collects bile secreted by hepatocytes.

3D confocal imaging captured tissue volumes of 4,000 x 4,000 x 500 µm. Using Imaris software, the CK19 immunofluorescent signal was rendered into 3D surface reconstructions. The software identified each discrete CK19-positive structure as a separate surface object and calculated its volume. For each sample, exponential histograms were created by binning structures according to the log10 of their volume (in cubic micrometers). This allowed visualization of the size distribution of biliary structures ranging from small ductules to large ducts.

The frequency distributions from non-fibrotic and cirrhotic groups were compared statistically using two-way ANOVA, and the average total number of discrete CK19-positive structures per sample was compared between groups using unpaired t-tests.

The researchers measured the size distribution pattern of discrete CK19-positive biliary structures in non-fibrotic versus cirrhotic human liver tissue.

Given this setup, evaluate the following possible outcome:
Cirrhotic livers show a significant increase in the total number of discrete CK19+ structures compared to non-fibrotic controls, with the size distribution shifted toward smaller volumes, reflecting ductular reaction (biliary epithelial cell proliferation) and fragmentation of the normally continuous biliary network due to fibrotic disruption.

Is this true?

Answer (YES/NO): YES